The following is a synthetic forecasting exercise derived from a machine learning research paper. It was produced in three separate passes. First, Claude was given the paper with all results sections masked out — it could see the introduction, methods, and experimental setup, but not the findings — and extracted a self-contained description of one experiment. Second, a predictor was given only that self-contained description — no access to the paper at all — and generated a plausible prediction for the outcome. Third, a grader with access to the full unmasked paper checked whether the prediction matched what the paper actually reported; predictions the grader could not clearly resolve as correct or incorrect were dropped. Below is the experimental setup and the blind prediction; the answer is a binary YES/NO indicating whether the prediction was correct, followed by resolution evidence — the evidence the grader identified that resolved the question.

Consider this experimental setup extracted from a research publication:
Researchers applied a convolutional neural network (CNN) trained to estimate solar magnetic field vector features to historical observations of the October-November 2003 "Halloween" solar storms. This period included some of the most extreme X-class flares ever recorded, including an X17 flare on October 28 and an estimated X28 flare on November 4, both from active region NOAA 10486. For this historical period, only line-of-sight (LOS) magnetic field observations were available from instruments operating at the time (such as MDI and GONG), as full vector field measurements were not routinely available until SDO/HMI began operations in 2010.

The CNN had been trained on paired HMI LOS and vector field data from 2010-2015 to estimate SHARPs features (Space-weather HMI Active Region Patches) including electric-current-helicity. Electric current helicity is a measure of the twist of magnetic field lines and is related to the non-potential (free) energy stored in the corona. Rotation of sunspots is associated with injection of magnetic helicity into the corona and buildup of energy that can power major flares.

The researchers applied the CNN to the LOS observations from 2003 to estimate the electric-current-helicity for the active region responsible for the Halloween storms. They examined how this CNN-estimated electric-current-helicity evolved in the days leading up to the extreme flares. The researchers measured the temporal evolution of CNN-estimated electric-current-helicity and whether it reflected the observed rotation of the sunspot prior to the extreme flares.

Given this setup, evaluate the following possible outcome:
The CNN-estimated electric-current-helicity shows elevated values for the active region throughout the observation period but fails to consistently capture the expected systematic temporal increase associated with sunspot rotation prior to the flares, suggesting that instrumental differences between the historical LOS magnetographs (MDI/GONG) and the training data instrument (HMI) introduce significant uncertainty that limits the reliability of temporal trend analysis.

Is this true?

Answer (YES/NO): NO